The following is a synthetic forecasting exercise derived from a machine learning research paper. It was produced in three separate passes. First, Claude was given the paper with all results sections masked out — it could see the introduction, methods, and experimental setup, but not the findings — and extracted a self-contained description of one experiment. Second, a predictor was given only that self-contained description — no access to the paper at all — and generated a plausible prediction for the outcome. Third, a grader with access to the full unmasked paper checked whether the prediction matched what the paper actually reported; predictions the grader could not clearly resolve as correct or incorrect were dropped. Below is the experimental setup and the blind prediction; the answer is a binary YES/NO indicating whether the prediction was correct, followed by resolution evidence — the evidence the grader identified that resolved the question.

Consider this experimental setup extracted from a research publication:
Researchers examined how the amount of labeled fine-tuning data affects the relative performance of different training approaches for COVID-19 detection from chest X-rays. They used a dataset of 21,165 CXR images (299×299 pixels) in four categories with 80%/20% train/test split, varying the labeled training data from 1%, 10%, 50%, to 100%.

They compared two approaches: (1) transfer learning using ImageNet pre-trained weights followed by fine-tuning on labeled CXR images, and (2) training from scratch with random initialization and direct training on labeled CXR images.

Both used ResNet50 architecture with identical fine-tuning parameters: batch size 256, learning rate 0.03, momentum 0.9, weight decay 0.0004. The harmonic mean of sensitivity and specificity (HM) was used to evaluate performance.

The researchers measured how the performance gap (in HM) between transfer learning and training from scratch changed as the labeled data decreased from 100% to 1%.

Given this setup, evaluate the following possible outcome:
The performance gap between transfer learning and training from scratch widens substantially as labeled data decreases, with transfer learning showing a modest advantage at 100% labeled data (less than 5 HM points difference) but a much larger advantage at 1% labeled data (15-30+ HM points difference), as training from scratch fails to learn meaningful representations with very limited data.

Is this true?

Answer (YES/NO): NO